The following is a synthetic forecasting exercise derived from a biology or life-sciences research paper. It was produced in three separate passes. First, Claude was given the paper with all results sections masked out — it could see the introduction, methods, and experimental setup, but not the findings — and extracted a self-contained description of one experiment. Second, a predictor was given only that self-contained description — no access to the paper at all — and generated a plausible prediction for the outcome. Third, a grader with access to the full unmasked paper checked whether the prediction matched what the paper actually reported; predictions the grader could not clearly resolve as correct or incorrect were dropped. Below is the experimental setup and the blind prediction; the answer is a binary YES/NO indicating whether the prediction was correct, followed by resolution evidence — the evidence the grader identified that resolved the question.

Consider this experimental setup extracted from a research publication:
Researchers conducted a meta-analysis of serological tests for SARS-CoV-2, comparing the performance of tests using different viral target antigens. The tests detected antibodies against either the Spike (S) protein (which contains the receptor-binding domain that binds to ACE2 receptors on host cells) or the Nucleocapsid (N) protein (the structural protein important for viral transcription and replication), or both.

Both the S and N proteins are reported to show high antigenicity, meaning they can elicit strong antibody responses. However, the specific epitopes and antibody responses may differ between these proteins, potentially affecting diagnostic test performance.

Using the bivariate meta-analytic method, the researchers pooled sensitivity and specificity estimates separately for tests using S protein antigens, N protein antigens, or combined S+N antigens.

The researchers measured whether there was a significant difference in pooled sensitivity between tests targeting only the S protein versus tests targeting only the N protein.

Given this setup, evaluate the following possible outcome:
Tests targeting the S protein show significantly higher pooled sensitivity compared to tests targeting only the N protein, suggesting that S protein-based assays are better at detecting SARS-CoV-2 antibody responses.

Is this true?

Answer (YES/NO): YES